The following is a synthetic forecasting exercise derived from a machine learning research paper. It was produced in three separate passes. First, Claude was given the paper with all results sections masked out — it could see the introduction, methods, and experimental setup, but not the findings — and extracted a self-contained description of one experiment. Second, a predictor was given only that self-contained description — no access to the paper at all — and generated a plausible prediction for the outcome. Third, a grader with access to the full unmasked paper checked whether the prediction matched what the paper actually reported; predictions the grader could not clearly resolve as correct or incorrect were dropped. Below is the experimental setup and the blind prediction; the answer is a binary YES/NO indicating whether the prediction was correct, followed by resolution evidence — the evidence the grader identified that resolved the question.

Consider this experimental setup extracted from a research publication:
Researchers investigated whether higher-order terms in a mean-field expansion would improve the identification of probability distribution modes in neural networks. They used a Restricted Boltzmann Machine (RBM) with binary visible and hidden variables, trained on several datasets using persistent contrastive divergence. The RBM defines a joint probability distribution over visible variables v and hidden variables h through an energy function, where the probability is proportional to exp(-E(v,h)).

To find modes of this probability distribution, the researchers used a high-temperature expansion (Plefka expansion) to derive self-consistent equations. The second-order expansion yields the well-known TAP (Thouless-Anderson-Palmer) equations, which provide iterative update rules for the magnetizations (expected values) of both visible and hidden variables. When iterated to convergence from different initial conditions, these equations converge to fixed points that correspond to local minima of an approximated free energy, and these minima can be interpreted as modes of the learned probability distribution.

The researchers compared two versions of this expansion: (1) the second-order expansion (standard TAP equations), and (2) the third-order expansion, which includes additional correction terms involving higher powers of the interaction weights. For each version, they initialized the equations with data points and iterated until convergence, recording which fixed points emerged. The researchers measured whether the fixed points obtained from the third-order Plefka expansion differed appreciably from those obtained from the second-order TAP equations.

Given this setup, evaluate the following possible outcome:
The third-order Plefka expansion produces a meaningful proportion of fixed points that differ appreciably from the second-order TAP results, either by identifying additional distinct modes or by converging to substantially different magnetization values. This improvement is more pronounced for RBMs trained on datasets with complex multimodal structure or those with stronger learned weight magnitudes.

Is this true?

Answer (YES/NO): NO